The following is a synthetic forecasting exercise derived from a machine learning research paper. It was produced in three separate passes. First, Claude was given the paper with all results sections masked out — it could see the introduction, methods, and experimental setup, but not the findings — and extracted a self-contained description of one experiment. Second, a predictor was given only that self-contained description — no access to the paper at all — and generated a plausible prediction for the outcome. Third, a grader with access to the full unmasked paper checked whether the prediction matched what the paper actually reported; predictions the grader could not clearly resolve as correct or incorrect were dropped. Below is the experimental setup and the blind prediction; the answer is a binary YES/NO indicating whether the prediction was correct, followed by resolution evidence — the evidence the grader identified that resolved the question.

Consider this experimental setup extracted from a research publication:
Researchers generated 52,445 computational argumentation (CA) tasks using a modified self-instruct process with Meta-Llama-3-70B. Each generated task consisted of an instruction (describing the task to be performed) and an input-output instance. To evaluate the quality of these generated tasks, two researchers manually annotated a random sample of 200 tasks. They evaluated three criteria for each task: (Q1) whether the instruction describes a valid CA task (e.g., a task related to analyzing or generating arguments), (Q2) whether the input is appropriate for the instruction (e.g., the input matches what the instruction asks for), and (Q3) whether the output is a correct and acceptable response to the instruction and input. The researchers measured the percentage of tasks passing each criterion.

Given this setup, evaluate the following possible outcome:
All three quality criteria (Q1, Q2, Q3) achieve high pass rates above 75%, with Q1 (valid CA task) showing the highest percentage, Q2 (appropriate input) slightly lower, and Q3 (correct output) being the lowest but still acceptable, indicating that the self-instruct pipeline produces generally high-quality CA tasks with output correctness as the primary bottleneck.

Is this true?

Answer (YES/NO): NO